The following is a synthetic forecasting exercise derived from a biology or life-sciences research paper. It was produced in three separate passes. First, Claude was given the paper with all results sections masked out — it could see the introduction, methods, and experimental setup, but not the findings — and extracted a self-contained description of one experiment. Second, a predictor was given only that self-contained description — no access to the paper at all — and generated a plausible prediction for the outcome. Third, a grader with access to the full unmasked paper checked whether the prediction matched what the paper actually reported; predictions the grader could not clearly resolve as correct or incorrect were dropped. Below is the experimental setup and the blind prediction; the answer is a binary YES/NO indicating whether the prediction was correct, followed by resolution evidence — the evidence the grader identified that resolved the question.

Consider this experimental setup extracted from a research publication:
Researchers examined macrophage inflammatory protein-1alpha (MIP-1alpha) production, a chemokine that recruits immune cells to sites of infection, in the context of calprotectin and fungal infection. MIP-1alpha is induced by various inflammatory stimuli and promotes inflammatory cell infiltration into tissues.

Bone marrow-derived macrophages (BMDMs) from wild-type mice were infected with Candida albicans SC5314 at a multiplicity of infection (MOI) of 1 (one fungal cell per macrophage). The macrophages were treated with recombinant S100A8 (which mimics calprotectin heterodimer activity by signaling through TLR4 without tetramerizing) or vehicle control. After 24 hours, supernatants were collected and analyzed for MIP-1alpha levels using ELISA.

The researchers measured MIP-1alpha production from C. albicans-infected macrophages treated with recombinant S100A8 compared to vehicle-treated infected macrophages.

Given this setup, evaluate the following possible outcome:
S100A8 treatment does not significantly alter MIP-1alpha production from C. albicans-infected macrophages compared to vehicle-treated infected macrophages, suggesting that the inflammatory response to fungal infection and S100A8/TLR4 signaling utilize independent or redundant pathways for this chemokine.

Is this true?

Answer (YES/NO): NO